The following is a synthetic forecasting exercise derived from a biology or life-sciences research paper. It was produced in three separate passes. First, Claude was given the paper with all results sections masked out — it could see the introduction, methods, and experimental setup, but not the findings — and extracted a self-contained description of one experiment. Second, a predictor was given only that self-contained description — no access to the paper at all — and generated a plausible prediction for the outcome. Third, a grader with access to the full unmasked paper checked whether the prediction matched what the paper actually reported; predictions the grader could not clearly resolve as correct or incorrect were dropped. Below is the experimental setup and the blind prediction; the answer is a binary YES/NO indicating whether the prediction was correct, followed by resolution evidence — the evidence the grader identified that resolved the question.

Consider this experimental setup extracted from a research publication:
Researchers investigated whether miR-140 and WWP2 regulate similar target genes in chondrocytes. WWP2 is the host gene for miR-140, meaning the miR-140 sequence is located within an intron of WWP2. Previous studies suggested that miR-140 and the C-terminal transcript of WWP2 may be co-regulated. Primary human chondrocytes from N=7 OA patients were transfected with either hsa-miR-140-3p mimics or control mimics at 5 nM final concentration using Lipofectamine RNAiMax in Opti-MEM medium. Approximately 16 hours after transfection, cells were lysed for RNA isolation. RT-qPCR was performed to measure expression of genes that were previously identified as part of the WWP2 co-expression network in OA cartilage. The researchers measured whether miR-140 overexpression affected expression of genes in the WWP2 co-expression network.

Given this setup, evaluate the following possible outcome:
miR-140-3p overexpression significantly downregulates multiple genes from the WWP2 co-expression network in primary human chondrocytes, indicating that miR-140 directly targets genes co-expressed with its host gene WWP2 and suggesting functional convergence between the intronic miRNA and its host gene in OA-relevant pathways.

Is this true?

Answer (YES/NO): NO